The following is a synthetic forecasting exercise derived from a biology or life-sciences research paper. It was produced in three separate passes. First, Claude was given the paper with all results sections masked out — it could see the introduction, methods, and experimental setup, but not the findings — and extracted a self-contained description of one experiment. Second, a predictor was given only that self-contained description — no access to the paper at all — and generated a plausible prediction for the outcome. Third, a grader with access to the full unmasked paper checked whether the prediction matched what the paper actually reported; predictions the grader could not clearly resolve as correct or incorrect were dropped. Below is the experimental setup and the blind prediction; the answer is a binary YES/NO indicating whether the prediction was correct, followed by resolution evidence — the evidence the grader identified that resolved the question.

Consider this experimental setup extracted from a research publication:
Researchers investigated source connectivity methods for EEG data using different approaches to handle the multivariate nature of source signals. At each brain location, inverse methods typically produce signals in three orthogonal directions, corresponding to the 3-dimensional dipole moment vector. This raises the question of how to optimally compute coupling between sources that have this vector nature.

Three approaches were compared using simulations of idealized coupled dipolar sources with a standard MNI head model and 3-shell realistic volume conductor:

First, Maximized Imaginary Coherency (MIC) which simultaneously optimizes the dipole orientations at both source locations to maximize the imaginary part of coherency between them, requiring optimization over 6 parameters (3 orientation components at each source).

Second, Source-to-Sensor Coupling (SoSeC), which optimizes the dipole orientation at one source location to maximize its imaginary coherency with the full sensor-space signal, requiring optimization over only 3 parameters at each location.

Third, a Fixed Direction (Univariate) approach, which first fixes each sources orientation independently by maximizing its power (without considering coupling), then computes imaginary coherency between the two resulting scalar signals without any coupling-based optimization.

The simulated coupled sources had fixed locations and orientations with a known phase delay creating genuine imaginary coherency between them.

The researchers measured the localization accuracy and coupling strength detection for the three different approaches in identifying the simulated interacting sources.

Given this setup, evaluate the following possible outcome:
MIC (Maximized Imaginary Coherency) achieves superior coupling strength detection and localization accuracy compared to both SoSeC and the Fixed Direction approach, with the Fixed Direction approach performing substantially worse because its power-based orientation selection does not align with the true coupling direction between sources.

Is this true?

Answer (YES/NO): NO